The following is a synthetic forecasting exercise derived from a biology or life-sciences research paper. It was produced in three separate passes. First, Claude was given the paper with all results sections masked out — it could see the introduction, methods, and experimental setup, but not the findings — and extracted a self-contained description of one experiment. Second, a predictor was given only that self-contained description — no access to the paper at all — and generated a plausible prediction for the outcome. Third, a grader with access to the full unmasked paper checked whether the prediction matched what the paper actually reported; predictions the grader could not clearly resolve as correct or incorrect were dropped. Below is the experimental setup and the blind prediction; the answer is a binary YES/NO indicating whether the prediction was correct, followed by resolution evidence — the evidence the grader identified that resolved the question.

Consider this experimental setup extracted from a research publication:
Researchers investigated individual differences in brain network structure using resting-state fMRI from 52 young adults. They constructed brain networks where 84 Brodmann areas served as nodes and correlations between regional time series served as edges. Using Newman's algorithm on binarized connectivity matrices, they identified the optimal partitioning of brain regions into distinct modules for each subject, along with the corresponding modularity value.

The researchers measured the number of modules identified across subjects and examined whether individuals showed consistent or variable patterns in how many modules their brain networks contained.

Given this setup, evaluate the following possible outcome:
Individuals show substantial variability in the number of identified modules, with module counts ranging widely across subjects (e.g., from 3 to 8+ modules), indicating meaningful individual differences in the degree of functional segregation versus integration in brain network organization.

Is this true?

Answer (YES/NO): NO